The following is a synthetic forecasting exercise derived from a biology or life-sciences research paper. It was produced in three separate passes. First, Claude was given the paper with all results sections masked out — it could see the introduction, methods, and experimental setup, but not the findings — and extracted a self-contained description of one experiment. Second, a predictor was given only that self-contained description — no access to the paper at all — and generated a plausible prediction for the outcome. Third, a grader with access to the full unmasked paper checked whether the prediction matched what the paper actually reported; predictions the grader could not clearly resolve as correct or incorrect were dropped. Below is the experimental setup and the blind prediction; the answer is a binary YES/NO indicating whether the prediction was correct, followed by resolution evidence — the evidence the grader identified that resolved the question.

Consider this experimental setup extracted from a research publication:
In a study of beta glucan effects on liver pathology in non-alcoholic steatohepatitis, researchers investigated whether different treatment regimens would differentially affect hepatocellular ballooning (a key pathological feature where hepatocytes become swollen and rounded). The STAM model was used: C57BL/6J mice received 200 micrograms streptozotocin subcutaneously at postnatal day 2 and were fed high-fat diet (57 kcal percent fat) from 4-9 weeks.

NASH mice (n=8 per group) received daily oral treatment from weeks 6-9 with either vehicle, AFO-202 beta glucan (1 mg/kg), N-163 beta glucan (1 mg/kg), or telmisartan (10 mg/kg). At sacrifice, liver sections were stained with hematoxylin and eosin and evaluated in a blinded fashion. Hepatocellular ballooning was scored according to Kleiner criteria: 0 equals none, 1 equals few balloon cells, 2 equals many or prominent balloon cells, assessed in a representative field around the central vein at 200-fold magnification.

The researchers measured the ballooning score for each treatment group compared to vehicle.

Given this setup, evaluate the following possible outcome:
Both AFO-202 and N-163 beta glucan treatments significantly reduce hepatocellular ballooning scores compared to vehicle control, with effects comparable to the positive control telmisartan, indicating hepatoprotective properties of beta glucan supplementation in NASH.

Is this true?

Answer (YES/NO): NO